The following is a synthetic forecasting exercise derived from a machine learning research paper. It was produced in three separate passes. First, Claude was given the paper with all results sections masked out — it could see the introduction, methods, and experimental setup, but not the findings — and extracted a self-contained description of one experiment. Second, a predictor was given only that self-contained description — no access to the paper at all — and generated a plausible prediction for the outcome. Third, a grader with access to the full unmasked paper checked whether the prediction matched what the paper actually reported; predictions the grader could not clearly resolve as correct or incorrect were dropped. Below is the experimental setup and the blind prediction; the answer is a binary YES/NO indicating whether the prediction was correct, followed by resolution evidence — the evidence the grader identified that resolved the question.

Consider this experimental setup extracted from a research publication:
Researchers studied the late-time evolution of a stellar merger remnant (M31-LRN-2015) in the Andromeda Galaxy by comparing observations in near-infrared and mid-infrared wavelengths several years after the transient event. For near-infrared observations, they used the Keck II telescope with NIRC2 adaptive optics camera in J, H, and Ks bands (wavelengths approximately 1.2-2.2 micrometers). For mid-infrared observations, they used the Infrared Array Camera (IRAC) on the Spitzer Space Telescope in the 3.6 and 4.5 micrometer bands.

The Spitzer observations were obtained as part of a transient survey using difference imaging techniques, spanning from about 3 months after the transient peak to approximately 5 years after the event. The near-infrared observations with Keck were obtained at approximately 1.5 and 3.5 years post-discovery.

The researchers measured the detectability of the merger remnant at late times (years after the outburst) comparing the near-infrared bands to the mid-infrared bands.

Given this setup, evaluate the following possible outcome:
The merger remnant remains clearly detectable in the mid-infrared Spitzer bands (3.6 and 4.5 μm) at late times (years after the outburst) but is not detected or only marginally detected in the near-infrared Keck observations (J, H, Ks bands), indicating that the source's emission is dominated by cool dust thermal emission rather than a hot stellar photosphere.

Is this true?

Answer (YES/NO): NO